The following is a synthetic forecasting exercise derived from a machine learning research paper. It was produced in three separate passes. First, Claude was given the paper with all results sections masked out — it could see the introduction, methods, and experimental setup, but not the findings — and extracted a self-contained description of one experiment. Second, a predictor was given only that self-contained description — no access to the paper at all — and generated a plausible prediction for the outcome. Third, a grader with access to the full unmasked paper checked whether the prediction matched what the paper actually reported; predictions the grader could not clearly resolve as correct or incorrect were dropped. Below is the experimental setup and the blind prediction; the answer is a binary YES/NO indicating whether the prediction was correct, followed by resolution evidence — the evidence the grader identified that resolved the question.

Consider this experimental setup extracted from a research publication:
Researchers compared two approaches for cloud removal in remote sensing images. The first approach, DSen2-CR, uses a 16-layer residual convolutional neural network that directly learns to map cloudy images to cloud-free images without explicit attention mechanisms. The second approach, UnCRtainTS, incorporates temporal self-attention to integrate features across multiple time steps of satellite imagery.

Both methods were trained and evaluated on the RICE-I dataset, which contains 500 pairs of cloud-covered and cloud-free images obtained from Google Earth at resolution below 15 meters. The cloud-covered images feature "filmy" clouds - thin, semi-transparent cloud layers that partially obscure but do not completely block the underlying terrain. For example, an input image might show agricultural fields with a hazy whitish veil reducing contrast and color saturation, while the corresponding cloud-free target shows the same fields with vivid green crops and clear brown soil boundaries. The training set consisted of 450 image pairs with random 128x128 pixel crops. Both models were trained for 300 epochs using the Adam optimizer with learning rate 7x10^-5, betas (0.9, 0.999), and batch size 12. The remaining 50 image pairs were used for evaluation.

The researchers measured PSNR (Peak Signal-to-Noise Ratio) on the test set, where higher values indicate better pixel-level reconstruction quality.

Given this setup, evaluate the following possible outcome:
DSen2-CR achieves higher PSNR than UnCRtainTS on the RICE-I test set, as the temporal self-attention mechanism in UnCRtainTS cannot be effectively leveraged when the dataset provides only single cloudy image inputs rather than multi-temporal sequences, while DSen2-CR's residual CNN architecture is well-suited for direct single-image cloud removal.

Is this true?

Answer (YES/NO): YES